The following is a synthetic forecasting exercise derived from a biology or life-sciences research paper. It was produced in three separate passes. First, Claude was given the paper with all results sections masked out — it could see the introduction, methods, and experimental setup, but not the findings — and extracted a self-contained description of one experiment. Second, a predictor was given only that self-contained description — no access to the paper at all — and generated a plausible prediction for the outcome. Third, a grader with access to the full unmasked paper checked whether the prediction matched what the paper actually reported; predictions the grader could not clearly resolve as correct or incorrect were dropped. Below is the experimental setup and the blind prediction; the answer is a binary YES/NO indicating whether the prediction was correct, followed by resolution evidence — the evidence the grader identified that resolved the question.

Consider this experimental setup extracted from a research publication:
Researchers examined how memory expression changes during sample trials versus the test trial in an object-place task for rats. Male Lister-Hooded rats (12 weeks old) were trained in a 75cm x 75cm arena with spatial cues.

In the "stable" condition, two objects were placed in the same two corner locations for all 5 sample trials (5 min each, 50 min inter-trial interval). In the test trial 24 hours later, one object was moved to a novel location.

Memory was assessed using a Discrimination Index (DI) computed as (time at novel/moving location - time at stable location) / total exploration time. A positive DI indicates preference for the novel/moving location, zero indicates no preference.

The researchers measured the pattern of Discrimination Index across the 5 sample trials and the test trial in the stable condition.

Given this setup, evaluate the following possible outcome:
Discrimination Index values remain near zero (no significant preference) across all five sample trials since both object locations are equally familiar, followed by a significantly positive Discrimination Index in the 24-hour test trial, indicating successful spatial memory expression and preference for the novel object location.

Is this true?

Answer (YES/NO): YES